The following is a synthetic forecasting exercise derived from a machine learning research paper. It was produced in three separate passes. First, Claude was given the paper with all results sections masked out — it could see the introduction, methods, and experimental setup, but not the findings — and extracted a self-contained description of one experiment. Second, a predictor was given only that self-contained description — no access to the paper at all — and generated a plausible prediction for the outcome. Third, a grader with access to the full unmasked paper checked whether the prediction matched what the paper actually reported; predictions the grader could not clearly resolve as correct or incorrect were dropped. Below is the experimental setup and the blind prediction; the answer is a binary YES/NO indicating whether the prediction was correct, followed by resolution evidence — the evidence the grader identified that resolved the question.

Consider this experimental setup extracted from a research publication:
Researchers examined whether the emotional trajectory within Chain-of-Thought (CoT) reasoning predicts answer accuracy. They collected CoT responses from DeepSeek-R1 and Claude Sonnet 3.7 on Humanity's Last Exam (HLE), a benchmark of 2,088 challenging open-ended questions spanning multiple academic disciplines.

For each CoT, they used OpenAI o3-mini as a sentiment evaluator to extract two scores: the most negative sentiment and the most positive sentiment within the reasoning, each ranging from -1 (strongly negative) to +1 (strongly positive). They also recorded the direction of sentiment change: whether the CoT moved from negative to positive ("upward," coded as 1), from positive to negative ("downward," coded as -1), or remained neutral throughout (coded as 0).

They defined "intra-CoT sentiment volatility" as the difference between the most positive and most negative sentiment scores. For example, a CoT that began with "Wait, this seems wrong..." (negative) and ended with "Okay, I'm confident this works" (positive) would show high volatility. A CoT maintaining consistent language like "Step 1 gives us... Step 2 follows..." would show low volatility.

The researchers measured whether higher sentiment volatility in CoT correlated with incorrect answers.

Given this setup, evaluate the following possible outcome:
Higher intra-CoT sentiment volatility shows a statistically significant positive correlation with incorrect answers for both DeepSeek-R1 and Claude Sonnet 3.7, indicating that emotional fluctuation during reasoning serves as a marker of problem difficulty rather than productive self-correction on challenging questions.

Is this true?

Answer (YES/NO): NO